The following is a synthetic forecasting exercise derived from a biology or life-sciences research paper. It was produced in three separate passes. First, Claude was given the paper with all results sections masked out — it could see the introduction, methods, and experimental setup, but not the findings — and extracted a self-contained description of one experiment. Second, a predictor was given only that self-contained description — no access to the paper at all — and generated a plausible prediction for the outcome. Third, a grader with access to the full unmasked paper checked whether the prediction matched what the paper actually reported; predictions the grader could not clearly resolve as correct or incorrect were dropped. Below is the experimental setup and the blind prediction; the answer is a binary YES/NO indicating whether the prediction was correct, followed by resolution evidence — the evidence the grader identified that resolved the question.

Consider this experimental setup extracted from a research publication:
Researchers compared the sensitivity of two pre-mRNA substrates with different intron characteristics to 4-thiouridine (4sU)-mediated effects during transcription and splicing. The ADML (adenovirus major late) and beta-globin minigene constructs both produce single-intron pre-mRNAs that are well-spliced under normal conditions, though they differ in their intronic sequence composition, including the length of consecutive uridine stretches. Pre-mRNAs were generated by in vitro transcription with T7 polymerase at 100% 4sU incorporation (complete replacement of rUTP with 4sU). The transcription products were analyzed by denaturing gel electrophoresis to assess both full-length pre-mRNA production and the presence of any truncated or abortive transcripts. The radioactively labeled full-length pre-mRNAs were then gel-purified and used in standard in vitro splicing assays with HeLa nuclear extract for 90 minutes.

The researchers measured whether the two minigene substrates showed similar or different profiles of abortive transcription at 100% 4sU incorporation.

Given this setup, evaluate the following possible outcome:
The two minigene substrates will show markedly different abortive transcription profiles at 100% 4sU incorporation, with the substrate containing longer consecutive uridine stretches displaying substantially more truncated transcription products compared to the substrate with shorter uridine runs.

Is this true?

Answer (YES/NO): YES